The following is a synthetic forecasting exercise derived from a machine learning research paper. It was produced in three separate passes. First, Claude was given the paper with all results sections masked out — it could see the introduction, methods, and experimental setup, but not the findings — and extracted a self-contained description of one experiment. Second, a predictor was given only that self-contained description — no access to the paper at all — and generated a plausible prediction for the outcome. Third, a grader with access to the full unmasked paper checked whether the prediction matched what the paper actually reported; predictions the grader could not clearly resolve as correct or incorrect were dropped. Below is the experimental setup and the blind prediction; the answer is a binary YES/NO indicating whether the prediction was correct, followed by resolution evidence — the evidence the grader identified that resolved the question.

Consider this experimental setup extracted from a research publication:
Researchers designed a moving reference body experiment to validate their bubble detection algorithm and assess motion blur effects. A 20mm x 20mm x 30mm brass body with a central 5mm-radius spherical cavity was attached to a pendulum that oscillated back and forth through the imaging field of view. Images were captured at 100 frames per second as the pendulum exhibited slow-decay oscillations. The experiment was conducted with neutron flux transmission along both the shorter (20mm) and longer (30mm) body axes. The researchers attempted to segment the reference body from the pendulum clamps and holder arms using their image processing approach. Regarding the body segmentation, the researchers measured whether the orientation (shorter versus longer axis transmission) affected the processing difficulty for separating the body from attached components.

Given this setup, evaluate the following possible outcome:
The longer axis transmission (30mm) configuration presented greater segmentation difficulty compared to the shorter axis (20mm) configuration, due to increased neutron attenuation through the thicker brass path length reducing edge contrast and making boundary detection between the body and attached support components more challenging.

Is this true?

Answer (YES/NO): NO